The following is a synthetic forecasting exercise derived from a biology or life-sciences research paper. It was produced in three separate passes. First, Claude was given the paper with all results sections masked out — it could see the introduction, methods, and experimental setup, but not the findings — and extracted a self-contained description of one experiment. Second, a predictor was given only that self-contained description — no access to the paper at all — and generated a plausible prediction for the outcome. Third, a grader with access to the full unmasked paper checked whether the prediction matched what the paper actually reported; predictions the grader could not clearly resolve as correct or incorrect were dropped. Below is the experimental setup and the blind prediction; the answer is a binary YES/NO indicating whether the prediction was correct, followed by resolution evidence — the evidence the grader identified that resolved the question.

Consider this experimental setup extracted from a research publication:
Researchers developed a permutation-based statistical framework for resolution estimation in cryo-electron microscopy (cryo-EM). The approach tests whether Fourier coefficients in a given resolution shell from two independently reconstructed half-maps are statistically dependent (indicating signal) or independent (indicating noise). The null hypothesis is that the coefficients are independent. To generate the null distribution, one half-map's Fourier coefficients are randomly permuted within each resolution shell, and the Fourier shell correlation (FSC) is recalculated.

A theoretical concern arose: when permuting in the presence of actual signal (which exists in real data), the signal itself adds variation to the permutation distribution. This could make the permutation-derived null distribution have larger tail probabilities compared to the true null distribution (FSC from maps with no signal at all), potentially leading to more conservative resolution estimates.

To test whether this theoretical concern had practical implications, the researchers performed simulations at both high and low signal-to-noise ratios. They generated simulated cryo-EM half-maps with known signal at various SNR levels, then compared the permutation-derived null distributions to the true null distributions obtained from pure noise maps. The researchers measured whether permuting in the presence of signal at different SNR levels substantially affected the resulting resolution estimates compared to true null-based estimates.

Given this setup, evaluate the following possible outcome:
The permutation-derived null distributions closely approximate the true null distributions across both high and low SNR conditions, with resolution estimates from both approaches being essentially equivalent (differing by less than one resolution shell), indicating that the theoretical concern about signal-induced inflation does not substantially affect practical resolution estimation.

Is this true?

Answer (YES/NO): YES